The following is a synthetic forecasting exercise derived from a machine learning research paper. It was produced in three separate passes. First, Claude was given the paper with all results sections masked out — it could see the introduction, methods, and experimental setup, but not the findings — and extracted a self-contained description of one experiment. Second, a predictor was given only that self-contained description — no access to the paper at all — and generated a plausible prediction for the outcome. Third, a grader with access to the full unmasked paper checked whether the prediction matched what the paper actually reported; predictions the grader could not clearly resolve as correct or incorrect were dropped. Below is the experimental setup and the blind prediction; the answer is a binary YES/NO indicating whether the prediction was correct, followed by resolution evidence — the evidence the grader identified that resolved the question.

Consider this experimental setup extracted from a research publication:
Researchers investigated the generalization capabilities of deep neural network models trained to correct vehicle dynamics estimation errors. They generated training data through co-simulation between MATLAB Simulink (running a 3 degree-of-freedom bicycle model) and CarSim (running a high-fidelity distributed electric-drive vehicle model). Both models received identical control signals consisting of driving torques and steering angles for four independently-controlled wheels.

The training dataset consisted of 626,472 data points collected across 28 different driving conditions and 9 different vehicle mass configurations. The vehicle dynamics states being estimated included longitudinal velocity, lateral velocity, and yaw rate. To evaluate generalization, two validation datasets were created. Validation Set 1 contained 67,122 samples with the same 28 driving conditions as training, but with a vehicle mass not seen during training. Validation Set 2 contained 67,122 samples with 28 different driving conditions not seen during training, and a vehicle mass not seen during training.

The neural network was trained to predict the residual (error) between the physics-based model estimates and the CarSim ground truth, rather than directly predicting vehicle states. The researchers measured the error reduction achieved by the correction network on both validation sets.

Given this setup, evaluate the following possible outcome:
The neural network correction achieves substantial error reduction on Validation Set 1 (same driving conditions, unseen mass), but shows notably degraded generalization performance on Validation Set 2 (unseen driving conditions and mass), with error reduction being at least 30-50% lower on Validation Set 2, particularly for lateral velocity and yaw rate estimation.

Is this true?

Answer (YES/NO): NO